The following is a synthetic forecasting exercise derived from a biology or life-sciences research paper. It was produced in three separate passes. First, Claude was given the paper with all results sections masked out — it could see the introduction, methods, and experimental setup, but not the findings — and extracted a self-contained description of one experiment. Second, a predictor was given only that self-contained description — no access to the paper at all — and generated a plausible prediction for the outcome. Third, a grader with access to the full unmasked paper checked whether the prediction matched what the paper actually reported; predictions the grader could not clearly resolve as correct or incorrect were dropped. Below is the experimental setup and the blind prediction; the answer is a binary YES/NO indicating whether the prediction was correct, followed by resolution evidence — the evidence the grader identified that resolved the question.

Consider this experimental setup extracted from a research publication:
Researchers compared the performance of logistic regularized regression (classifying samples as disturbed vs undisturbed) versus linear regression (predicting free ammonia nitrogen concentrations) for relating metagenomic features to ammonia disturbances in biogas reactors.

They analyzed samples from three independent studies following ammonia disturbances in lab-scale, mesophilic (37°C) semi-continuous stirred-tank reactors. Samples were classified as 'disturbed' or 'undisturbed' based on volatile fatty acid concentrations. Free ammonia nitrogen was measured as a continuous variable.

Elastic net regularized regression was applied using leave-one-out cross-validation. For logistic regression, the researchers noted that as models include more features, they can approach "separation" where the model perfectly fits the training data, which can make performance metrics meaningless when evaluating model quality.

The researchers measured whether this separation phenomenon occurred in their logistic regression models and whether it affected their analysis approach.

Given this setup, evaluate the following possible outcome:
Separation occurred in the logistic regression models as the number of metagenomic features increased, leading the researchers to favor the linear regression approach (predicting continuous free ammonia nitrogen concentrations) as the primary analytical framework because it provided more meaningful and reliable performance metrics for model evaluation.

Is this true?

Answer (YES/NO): NO